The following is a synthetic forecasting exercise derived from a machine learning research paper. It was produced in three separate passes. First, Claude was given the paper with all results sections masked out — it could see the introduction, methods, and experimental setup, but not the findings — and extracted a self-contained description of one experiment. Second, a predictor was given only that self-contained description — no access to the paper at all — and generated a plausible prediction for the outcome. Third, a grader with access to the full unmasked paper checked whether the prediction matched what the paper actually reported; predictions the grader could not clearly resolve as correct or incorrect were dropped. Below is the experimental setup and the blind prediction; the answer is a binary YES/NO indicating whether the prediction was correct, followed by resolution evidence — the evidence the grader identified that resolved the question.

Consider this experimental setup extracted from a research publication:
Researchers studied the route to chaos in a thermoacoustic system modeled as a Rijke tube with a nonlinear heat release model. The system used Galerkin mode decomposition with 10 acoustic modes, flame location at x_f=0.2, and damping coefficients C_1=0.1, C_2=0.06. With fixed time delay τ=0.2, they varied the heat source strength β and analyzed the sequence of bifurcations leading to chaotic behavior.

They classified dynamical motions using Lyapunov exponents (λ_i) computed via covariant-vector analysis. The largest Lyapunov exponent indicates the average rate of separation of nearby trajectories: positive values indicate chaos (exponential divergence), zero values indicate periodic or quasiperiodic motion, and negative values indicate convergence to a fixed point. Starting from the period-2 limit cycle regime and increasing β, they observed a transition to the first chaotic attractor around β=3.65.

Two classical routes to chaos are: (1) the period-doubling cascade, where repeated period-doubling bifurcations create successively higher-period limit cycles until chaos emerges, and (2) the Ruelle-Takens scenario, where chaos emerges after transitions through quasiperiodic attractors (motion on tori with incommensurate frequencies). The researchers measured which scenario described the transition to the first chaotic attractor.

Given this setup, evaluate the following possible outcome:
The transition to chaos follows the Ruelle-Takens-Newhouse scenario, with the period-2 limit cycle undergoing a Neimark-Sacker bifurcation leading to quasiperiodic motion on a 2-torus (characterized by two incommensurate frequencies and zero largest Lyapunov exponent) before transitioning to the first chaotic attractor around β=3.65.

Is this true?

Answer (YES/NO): NO